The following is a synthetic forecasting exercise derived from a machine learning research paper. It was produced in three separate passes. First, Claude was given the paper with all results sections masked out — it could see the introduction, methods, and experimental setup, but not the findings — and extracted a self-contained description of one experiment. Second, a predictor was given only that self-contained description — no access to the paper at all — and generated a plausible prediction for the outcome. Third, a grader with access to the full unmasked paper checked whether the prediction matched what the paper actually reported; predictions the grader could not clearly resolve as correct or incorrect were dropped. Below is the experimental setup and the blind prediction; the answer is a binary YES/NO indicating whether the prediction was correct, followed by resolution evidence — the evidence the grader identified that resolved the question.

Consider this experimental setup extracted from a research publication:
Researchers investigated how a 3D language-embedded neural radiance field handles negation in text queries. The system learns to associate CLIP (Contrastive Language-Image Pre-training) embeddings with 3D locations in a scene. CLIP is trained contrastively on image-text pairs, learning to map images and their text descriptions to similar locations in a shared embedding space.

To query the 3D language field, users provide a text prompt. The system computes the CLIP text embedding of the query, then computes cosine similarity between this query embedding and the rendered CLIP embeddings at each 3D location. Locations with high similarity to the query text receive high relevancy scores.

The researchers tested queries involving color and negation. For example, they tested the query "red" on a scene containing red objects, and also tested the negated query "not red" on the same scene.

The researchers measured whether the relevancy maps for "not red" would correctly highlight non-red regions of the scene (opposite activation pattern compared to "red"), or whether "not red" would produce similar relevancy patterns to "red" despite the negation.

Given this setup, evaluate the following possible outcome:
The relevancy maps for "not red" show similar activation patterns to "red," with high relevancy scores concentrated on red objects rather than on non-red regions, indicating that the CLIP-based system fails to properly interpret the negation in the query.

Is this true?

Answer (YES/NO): YES